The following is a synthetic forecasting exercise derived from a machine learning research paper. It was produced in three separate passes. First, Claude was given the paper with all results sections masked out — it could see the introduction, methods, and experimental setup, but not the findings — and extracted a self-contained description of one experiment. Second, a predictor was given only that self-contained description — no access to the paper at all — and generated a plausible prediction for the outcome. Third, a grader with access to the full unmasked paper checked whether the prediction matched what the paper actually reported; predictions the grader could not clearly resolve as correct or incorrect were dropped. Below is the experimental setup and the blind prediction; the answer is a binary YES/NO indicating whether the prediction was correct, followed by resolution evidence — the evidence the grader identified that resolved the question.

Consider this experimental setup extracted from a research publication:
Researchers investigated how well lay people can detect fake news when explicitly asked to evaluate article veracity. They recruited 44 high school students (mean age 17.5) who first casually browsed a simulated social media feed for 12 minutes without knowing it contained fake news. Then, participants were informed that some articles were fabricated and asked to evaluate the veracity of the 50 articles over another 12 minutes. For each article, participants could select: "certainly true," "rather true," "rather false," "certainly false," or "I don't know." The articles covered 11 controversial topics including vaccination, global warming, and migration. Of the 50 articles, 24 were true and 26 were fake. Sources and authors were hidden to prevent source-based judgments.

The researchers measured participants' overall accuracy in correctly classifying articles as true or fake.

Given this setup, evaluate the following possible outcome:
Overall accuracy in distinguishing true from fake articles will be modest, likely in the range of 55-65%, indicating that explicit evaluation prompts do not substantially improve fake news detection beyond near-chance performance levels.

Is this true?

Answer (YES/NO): YES